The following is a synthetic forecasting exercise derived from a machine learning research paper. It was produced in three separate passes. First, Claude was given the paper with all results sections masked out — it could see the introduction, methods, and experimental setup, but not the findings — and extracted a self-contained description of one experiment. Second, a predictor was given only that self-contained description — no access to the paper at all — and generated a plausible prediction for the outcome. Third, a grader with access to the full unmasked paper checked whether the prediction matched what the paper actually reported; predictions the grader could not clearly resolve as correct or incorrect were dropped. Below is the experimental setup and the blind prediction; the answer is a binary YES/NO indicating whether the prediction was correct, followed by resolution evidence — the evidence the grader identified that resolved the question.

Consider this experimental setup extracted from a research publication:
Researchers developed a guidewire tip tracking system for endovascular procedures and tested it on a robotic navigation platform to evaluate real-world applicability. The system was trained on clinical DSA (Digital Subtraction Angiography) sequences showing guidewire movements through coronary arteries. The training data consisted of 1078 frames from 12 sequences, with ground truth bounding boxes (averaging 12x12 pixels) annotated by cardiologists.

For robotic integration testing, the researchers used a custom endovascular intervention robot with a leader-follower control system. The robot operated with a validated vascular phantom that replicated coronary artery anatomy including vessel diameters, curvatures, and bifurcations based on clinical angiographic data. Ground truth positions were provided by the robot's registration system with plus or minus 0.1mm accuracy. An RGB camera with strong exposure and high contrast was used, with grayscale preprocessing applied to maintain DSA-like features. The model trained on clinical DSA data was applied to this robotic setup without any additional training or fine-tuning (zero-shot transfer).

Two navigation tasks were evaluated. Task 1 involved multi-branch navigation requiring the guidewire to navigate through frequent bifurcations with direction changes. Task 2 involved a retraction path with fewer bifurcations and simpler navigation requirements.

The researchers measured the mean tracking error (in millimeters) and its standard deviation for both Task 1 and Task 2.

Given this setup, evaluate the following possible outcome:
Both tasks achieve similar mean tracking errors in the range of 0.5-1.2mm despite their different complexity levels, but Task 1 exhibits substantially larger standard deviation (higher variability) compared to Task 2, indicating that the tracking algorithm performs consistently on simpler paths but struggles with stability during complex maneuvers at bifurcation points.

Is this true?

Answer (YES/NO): NO